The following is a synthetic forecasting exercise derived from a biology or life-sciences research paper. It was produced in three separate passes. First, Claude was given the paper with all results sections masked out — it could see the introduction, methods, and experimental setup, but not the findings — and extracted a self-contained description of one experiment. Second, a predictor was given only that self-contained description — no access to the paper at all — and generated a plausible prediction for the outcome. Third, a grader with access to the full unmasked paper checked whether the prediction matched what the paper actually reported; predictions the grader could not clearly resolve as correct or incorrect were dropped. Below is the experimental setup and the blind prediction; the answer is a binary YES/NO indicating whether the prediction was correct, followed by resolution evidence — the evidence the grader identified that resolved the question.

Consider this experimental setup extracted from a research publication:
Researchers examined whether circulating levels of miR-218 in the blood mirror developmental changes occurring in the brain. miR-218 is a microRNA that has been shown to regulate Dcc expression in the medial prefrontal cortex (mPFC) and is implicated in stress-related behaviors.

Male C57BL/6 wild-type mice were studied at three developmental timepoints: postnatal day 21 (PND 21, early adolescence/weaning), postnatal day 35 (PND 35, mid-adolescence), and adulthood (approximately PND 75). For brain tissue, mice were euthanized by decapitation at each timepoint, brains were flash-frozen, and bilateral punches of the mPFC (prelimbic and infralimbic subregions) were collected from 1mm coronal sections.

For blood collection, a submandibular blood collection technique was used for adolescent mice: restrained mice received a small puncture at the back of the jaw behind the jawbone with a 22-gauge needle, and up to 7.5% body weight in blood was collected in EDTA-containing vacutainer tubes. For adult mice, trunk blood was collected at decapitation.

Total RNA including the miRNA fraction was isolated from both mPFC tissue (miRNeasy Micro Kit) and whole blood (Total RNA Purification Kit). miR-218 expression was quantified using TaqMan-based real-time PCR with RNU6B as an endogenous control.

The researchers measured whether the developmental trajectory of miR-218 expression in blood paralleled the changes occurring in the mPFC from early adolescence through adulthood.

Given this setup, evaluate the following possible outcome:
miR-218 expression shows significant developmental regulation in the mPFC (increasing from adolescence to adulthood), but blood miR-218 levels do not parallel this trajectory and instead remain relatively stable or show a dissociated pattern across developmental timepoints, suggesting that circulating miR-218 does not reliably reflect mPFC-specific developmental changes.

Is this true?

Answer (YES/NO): NO